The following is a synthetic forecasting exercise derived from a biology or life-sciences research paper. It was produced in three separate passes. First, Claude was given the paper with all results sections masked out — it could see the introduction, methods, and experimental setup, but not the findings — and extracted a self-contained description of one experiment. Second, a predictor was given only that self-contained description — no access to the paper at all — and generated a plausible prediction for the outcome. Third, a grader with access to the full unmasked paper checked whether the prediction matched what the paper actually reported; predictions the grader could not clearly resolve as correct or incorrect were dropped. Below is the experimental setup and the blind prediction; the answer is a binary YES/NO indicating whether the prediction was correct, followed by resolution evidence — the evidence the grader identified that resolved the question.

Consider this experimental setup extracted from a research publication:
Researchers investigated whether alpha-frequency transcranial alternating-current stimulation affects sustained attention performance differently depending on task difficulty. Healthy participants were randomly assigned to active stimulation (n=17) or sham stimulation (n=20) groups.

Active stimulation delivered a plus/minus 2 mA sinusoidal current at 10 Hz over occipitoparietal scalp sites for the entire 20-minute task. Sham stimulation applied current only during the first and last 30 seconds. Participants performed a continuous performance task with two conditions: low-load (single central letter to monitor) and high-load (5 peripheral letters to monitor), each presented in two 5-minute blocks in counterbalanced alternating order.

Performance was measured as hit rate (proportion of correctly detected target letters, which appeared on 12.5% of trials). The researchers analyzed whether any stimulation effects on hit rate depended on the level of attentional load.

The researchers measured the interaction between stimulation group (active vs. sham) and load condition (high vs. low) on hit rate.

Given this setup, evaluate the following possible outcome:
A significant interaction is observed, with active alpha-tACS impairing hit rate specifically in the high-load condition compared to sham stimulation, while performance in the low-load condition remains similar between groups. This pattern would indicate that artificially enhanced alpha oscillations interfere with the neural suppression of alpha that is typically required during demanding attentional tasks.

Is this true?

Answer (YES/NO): NO